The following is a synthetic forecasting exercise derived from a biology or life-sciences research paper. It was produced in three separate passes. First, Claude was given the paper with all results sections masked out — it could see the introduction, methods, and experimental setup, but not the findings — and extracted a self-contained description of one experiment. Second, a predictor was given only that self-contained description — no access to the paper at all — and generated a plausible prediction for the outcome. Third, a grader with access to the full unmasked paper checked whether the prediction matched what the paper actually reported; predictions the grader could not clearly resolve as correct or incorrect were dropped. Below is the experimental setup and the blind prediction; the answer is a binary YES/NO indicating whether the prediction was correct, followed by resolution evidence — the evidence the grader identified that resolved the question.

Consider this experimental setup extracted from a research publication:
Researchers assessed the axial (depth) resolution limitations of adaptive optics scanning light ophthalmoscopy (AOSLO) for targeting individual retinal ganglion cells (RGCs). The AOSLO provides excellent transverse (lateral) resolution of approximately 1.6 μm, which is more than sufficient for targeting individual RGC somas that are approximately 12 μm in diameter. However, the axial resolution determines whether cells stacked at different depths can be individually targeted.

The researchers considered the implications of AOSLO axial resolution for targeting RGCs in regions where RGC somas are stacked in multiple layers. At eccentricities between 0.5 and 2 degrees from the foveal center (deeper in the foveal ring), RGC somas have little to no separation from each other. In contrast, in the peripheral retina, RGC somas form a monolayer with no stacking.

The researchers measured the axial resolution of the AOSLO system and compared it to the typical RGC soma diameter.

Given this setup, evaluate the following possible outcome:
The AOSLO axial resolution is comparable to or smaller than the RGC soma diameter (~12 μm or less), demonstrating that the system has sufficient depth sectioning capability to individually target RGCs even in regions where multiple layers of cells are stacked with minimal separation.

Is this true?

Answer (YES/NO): NO